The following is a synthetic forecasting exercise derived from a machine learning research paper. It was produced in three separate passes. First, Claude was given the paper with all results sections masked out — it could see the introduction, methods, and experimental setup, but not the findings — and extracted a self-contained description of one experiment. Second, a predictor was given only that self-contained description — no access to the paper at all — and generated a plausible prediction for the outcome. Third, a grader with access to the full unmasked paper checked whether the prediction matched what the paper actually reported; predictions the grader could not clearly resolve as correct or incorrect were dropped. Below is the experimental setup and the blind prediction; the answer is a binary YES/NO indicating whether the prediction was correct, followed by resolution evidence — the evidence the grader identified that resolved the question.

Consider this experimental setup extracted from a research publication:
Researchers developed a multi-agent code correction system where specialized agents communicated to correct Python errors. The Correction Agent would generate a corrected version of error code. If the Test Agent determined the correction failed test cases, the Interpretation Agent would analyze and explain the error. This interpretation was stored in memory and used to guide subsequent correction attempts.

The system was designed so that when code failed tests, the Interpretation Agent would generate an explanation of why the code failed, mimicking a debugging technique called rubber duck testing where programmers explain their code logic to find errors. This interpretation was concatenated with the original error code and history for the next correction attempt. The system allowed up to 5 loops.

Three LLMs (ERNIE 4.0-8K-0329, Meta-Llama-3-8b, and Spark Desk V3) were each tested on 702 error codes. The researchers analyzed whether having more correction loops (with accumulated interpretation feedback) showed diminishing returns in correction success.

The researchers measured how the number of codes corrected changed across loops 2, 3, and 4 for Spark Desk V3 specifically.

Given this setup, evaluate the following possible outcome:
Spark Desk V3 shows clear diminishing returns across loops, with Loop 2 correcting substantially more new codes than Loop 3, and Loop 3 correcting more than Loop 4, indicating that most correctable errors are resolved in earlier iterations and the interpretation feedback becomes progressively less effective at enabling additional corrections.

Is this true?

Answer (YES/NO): YES